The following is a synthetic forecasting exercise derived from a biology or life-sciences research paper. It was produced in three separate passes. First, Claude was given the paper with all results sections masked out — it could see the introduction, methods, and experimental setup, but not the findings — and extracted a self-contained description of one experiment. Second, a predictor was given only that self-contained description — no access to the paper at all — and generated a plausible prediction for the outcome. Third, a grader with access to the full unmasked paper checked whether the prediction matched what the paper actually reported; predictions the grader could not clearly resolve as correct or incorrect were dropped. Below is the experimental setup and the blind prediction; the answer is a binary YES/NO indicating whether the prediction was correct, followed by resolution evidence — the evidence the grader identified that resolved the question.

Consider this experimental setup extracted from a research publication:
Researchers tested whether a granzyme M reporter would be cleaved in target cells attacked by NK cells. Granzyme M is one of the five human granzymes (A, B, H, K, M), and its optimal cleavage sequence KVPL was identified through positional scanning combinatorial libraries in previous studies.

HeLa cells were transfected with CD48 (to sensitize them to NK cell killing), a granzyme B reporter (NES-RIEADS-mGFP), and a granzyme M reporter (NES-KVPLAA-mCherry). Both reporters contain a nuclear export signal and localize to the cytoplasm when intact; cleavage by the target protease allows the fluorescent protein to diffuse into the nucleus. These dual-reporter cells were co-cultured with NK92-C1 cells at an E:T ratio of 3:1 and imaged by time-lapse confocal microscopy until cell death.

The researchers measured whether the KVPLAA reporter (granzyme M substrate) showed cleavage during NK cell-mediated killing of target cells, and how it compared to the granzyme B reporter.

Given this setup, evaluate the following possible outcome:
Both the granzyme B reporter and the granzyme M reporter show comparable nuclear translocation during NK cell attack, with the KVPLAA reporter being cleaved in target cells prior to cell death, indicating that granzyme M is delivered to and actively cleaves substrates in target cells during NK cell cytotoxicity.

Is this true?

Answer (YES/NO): NO